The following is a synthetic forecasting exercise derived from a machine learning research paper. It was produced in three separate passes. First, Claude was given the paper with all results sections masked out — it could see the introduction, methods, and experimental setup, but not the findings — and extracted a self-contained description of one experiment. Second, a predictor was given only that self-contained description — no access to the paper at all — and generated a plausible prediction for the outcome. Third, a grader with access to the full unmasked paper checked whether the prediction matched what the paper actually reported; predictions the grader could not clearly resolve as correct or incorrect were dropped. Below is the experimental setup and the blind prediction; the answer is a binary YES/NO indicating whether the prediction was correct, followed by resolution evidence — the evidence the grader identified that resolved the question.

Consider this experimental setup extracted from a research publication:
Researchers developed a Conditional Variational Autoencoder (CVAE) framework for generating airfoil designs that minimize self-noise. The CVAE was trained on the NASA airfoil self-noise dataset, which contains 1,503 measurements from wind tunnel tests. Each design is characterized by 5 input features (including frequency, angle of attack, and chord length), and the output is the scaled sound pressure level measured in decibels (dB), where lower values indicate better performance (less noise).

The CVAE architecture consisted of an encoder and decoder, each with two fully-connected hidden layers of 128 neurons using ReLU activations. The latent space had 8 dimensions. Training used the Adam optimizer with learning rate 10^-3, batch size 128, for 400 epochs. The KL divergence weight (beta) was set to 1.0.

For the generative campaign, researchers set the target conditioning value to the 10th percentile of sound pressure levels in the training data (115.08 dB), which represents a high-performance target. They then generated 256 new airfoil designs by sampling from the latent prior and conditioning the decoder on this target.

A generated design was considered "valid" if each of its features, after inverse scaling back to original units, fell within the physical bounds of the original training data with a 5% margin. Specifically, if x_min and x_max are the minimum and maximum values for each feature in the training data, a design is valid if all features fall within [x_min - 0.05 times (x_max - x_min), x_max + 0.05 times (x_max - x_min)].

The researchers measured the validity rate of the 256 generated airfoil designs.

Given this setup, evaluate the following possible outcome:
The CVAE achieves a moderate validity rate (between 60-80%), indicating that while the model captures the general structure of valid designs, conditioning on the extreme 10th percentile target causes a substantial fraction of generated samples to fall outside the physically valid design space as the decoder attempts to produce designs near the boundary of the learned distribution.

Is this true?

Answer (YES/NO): NO